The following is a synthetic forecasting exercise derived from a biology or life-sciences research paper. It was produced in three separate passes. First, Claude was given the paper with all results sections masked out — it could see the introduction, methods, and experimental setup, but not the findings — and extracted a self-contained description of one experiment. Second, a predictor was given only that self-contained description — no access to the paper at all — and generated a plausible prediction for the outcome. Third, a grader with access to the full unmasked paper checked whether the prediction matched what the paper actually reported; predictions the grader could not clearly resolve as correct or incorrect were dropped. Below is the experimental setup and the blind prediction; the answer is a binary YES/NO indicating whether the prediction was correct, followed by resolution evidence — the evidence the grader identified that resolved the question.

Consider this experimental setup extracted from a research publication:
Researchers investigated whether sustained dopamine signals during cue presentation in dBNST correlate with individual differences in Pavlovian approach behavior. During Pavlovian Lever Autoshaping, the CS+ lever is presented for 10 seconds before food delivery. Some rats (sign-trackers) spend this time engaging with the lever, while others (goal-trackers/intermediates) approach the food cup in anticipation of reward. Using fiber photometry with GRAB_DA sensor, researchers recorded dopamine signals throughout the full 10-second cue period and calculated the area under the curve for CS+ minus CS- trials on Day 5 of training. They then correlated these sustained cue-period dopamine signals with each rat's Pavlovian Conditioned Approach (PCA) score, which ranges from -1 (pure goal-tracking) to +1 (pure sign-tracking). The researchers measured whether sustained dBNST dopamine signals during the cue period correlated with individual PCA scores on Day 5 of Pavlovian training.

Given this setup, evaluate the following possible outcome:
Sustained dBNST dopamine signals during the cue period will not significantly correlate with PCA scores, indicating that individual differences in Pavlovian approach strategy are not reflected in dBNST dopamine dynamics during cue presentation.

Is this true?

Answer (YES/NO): NO